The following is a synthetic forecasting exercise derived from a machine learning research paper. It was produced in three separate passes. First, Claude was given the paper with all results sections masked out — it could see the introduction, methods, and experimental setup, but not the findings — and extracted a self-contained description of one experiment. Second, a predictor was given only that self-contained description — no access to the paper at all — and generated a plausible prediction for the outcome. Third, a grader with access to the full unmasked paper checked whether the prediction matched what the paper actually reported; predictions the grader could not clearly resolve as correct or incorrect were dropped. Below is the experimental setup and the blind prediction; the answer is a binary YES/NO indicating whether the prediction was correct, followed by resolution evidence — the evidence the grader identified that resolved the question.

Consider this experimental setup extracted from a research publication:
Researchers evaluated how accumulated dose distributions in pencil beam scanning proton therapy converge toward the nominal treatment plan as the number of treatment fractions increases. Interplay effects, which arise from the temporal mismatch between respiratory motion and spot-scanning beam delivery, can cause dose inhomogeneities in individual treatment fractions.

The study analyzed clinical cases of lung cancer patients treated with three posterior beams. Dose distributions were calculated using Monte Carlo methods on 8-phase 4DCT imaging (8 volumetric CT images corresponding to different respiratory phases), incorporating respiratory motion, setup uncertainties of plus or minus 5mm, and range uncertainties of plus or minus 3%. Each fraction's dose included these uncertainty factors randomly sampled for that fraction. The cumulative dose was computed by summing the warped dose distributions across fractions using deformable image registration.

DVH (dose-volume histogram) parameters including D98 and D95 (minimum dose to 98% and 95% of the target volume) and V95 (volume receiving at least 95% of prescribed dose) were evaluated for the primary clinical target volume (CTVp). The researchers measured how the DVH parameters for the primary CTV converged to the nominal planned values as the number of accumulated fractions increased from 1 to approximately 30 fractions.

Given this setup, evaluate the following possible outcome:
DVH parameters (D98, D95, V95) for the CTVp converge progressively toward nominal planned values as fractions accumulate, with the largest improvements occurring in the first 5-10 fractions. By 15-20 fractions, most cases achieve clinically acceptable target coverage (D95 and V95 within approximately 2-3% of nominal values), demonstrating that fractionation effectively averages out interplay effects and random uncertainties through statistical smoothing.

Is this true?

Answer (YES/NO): YES